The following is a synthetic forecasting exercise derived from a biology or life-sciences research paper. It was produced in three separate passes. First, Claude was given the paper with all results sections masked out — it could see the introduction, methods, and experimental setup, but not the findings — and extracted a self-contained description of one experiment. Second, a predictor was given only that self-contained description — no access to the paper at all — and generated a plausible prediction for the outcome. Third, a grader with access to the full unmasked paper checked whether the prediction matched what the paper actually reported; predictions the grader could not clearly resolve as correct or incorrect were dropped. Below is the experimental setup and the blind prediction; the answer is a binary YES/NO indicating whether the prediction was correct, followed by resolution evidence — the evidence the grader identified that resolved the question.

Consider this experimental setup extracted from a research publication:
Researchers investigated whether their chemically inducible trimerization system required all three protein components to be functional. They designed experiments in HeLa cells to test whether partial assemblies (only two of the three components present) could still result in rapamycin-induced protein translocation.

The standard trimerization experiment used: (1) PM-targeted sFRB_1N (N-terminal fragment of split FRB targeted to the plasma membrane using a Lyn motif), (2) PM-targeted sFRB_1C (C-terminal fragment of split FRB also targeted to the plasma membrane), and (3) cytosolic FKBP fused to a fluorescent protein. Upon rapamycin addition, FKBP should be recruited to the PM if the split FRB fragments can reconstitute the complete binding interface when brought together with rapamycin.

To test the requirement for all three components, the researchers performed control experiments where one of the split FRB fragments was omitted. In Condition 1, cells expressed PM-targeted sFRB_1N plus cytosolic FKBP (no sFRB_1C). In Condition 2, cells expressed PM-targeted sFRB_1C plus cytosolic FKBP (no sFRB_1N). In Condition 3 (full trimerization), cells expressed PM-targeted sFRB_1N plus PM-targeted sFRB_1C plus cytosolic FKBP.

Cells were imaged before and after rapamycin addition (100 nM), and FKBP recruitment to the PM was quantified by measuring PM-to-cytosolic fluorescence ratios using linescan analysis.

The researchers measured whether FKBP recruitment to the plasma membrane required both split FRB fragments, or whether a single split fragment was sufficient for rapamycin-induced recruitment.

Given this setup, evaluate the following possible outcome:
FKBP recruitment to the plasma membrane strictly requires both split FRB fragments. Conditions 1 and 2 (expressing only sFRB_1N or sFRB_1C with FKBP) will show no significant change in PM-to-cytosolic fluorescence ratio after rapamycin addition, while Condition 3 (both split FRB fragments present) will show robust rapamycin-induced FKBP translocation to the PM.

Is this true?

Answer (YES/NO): YES